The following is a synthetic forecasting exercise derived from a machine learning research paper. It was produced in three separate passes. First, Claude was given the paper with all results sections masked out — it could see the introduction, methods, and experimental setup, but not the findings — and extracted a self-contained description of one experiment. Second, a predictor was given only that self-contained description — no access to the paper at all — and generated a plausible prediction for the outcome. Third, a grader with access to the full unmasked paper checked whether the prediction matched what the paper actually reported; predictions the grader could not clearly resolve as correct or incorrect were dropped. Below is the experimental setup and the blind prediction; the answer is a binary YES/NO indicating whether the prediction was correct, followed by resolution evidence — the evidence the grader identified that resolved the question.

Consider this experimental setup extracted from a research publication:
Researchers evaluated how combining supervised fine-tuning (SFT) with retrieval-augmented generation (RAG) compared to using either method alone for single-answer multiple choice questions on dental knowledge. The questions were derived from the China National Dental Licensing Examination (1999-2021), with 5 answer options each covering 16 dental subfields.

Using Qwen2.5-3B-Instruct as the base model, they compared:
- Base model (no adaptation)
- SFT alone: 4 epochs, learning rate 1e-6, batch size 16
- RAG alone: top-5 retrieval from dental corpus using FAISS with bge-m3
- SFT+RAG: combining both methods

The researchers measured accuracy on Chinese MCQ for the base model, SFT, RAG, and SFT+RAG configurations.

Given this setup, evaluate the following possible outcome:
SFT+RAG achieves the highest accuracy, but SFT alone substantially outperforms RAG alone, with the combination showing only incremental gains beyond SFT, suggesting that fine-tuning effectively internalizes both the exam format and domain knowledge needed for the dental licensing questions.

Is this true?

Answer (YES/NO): NO